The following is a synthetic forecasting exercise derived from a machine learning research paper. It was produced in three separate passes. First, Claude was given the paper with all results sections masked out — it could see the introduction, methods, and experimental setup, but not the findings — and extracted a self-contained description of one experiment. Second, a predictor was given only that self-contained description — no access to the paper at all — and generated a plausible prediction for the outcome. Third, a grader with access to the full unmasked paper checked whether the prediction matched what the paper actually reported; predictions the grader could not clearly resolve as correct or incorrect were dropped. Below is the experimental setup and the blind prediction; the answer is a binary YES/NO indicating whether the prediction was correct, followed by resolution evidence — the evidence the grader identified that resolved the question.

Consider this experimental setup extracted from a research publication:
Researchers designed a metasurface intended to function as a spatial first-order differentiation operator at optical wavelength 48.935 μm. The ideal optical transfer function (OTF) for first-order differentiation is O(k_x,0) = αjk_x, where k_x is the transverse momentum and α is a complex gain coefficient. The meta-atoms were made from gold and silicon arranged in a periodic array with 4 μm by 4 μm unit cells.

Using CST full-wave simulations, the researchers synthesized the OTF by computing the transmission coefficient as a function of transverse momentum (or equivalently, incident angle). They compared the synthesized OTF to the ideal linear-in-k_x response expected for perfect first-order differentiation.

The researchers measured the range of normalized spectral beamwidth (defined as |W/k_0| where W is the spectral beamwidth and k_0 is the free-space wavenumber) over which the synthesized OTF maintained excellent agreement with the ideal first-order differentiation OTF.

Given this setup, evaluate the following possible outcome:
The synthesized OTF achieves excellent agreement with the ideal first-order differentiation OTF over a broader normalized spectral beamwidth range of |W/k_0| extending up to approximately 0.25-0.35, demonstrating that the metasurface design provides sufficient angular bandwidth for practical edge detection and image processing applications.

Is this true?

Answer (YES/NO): YES